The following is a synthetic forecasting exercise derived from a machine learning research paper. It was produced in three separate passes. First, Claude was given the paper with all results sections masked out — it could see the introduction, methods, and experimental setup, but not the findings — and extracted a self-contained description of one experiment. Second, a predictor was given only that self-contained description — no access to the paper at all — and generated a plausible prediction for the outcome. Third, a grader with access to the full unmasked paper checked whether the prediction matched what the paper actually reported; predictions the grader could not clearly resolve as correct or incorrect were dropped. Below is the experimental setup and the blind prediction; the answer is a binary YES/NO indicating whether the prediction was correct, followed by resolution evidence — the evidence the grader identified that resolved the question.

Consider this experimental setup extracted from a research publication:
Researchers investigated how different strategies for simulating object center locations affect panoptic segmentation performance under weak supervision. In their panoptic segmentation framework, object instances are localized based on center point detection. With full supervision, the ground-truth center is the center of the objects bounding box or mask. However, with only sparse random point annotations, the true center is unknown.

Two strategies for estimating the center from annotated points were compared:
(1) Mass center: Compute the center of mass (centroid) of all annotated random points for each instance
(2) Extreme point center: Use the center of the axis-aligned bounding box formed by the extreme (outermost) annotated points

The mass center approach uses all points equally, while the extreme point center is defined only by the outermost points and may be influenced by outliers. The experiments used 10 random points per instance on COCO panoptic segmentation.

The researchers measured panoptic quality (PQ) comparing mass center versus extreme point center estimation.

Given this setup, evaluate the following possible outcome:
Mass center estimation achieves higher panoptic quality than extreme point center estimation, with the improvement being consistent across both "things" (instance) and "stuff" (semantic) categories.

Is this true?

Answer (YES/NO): YES